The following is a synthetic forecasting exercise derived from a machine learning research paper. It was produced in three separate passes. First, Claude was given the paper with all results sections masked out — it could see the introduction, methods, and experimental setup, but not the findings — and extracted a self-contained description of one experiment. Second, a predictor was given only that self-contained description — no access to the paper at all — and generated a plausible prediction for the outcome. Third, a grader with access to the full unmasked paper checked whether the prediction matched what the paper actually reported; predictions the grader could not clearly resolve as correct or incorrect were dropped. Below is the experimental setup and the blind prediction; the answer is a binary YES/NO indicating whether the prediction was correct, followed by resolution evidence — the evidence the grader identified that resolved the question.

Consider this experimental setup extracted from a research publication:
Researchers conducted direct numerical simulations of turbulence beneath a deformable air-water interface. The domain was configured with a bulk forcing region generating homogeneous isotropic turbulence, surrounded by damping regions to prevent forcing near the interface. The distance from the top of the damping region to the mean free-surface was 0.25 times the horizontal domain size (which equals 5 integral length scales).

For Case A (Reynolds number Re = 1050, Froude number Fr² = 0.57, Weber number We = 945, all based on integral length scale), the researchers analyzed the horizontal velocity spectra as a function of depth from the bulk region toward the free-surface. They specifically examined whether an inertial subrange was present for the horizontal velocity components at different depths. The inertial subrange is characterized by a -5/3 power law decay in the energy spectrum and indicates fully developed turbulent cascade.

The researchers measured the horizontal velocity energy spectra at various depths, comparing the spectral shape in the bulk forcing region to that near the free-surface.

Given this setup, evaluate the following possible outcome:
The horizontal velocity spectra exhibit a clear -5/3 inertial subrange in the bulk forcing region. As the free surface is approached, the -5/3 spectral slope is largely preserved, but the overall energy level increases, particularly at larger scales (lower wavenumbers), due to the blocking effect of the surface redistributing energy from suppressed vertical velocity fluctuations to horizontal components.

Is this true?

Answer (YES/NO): NO